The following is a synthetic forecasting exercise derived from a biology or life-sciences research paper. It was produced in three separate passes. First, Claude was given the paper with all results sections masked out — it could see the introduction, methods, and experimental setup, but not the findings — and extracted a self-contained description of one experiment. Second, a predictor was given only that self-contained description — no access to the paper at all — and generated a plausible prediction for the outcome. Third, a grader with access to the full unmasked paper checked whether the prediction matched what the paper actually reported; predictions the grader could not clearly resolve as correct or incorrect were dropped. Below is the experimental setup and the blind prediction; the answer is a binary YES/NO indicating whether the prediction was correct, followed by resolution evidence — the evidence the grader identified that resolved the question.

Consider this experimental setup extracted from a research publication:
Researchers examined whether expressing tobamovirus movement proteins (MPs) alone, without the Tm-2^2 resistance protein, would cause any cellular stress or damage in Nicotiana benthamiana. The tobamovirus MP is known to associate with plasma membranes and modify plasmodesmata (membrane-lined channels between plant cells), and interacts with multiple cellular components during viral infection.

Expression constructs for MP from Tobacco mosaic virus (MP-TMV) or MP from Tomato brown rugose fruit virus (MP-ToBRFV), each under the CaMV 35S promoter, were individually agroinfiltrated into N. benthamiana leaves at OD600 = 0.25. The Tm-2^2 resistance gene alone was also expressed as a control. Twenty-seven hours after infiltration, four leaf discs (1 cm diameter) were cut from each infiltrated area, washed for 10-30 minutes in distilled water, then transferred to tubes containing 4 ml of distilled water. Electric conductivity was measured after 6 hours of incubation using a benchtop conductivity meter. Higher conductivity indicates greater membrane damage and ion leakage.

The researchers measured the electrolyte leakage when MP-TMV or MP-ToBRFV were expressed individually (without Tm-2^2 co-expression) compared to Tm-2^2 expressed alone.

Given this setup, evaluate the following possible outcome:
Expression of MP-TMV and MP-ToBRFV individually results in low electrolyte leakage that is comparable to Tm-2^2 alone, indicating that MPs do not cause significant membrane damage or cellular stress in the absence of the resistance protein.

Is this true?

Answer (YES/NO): YES